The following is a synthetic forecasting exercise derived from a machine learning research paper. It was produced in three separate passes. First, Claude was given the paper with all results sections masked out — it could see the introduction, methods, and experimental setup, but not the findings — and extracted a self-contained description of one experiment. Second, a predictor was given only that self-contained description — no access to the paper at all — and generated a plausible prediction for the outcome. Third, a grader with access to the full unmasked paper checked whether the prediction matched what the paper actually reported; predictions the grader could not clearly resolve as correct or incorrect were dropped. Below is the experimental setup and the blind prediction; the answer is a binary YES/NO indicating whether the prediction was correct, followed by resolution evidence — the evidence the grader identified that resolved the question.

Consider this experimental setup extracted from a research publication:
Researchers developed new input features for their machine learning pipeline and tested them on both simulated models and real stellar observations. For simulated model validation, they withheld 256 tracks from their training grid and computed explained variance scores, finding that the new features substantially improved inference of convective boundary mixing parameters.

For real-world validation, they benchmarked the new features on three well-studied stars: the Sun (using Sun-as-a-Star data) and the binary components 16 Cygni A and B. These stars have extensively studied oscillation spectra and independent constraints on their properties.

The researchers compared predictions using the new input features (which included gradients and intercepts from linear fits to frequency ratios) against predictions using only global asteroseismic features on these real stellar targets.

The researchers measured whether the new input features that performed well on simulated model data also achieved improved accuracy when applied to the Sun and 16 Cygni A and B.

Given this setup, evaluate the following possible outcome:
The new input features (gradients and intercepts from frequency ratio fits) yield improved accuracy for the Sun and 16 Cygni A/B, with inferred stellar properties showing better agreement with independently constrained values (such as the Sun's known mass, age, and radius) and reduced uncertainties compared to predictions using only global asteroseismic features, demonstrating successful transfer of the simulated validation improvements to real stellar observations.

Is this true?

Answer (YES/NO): NO